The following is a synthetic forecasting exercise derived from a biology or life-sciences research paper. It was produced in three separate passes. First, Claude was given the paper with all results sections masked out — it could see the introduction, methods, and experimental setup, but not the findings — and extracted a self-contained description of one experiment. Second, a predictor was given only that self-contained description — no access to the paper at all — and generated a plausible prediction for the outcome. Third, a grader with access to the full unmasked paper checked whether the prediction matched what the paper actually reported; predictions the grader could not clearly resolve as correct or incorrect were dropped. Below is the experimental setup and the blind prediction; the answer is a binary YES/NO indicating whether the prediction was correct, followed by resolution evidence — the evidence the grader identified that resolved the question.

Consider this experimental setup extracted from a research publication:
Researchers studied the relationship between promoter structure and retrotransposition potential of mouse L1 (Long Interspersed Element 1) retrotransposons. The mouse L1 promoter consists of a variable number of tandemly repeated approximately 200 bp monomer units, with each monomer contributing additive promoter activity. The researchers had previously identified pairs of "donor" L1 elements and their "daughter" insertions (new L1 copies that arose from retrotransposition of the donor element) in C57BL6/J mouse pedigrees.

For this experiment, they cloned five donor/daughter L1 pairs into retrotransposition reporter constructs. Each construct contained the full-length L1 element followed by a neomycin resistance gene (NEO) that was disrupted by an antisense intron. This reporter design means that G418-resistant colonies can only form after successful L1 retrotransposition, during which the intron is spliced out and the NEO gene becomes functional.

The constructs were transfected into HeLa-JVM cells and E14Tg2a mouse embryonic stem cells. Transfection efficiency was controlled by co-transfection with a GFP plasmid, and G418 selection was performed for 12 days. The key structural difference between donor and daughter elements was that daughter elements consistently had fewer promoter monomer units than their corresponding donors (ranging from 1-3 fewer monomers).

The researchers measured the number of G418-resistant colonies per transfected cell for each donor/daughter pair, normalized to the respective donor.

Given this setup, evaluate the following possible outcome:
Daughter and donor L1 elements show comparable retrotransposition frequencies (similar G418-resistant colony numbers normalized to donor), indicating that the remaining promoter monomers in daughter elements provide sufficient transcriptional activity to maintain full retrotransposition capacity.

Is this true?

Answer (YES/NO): NO